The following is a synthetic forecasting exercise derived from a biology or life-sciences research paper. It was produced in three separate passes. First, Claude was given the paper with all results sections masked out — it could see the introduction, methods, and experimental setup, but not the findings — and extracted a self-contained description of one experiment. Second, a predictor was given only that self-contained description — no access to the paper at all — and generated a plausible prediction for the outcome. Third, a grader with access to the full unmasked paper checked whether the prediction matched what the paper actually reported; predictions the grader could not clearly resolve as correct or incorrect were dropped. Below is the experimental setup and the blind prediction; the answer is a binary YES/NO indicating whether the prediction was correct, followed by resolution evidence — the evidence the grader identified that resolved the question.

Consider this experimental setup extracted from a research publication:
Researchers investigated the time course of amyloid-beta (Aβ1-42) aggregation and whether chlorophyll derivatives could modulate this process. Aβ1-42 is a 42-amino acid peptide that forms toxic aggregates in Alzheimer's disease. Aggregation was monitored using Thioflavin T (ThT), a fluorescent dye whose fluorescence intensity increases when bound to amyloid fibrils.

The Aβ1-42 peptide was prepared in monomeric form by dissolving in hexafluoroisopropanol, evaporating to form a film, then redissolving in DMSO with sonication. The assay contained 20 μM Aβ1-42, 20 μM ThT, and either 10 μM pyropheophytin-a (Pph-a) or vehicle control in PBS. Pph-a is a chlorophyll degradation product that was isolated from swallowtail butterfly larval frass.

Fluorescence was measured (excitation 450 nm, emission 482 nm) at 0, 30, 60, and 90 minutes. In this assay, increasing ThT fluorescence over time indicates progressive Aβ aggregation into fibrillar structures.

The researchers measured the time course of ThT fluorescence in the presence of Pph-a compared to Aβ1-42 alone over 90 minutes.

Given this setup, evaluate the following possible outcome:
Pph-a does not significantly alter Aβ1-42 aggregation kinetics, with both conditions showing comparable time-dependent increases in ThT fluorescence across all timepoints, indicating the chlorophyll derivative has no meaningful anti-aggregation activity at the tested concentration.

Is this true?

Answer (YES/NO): NO